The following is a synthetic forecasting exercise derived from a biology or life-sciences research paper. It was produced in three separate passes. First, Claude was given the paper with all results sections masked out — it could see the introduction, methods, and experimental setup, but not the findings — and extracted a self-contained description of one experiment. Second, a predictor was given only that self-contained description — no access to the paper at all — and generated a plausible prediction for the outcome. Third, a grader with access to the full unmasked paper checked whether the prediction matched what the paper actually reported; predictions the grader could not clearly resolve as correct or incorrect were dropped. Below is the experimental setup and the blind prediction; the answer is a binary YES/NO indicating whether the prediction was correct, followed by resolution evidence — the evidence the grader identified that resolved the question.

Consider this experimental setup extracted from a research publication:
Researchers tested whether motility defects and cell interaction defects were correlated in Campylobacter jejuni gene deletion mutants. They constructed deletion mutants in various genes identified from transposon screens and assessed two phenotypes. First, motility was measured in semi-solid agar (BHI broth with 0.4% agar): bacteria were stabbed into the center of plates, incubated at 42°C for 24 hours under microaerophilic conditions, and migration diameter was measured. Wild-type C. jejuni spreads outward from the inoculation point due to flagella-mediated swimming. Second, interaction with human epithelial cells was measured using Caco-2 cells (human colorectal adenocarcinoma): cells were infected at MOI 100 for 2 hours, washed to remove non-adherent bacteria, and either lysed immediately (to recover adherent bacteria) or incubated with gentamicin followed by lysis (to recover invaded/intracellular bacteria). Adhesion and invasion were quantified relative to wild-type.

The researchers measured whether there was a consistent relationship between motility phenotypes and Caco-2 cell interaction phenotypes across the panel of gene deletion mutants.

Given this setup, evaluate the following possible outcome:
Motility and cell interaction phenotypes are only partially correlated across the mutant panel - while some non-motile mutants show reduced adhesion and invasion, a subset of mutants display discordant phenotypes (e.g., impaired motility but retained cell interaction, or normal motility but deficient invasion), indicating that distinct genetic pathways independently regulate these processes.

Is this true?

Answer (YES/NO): YES